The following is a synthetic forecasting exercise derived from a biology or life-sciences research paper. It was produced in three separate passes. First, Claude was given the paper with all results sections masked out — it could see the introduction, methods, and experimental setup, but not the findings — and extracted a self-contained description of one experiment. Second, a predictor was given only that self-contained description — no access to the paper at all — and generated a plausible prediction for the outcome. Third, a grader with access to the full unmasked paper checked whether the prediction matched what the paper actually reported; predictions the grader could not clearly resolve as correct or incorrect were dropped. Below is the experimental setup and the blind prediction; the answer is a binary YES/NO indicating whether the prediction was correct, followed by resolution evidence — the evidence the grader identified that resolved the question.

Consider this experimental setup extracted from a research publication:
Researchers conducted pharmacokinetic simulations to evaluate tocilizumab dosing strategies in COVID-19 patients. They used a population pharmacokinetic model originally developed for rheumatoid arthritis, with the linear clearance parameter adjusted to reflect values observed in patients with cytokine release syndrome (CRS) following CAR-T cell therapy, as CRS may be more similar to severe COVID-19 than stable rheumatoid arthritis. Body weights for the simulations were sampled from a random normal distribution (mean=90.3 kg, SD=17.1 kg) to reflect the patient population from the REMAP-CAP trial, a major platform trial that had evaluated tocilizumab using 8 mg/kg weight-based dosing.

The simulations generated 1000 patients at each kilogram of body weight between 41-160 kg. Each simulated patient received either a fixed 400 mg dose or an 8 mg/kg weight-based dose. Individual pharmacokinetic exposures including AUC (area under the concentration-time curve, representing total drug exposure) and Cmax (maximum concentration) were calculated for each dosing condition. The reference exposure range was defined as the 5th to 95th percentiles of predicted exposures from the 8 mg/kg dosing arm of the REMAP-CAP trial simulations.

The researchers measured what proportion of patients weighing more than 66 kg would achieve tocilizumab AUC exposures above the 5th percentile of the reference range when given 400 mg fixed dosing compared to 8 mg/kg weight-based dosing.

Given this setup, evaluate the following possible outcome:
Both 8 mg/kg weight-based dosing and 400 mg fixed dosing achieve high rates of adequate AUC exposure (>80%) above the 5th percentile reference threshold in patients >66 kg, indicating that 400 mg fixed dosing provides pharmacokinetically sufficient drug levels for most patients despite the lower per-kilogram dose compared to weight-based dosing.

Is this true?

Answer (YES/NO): NO